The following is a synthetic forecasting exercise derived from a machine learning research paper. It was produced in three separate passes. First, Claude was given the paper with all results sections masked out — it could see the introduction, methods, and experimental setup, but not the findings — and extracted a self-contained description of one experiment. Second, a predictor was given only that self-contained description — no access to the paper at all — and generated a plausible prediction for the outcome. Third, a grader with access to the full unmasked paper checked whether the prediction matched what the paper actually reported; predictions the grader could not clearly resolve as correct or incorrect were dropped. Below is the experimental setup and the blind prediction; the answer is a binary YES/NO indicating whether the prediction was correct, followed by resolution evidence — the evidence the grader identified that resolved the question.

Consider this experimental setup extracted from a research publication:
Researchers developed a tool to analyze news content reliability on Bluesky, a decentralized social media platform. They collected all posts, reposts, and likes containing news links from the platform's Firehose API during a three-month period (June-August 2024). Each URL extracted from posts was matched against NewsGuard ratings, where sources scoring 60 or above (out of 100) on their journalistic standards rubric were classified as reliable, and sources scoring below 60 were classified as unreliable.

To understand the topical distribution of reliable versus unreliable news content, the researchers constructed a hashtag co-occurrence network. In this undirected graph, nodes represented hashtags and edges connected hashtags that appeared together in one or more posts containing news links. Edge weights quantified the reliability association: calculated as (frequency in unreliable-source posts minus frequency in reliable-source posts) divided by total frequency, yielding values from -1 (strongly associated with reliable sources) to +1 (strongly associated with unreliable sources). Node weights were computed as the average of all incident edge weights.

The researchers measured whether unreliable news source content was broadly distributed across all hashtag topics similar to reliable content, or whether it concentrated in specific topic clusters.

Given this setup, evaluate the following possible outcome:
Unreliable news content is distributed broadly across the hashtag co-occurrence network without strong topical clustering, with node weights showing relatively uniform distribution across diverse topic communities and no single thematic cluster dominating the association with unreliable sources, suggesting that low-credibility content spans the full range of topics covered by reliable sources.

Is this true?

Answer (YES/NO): NO